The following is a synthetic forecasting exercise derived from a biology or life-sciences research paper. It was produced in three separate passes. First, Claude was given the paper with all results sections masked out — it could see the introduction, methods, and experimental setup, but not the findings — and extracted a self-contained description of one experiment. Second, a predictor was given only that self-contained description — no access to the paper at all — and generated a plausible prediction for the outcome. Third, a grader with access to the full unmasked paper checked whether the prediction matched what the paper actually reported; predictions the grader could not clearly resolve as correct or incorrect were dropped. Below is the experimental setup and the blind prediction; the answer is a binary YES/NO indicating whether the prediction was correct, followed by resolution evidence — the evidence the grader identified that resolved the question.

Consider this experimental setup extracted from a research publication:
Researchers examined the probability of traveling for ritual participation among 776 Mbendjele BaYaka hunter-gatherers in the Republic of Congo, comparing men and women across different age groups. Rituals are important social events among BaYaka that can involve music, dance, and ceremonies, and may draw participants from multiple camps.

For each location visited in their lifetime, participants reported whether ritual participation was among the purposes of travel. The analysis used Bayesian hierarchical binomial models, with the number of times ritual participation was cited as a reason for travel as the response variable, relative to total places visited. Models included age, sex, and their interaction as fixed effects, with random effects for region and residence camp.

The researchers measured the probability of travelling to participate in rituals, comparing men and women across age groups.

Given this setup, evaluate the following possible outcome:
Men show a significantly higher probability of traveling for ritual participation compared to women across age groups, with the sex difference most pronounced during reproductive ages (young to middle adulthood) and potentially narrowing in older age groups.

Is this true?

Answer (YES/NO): NO